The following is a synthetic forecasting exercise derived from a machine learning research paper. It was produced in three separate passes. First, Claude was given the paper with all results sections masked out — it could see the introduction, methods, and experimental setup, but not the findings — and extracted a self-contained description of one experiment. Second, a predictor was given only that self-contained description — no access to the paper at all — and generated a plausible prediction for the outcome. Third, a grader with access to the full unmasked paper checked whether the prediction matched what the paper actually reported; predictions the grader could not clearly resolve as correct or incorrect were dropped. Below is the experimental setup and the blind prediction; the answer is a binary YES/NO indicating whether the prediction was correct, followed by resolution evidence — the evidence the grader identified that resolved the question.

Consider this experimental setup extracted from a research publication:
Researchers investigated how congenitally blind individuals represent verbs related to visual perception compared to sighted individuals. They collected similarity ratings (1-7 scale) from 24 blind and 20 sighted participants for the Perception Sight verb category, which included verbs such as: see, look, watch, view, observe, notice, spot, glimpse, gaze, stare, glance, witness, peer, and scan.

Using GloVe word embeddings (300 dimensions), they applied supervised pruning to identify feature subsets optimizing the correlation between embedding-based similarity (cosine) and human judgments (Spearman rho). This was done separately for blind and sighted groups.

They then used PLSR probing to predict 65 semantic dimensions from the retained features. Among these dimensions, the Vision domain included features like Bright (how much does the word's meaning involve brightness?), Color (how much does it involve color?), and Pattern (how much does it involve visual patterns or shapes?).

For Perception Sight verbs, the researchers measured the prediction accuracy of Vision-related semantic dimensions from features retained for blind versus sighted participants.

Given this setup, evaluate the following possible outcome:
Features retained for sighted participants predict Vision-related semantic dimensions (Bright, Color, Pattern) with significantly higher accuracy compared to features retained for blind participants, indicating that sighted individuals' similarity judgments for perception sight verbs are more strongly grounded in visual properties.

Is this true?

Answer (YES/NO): YES